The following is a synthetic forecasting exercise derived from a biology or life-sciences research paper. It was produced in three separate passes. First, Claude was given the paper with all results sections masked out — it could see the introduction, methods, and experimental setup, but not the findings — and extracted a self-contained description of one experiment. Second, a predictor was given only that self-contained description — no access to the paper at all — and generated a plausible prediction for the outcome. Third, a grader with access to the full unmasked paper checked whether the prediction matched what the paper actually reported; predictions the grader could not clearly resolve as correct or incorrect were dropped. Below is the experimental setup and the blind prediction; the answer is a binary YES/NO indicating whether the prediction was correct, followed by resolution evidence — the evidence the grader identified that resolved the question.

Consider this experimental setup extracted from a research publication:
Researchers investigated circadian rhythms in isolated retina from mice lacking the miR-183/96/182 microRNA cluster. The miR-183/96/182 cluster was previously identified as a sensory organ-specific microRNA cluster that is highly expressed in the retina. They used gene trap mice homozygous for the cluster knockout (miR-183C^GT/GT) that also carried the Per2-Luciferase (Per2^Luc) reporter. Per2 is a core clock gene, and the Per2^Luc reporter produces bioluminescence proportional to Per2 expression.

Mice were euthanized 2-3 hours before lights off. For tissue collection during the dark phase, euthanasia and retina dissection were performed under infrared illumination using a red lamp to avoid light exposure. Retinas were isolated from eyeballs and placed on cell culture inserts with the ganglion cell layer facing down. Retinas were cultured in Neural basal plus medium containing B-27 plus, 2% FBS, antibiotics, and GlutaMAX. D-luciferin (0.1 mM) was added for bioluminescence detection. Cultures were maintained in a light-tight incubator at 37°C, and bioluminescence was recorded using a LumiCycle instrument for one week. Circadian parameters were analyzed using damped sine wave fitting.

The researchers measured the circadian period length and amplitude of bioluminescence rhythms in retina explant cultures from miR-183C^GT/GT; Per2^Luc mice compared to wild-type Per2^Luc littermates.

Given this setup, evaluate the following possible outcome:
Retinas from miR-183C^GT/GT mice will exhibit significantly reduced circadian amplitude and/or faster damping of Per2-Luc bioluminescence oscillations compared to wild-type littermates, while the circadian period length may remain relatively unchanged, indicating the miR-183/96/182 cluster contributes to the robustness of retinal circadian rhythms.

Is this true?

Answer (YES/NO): NO